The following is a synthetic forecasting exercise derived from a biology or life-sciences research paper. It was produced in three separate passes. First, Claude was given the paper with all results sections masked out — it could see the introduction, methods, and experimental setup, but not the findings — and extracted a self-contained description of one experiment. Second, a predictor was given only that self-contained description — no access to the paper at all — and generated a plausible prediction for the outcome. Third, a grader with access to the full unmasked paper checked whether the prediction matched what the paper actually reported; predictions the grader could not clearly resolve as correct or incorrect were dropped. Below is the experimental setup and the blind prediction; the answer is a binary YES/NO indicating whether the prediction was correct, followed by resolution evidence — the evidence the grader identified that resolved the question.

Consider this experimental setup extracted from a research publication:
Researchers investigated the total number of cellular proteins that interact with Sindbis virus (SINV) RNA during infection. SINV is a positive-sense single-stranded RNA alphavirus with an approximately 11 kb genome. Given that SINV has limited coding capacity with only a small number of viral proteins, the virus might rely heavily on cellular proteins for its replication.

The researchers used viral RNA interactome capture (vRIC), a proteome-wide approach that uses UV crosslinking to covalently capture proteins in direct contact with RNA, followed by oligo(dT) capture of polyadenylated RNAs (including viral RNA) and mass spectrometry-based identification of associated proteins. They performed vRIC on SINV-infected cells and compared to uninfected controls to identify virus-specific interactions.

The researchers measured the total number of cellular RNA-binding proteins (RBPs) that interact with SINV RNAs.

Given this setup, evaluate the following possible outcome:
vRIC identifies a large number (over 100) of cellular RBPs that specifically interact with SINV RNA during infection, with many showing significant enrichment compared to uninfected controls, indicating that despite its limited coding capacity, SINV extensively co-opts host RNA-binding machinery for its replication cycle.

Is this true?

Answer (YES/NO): YES